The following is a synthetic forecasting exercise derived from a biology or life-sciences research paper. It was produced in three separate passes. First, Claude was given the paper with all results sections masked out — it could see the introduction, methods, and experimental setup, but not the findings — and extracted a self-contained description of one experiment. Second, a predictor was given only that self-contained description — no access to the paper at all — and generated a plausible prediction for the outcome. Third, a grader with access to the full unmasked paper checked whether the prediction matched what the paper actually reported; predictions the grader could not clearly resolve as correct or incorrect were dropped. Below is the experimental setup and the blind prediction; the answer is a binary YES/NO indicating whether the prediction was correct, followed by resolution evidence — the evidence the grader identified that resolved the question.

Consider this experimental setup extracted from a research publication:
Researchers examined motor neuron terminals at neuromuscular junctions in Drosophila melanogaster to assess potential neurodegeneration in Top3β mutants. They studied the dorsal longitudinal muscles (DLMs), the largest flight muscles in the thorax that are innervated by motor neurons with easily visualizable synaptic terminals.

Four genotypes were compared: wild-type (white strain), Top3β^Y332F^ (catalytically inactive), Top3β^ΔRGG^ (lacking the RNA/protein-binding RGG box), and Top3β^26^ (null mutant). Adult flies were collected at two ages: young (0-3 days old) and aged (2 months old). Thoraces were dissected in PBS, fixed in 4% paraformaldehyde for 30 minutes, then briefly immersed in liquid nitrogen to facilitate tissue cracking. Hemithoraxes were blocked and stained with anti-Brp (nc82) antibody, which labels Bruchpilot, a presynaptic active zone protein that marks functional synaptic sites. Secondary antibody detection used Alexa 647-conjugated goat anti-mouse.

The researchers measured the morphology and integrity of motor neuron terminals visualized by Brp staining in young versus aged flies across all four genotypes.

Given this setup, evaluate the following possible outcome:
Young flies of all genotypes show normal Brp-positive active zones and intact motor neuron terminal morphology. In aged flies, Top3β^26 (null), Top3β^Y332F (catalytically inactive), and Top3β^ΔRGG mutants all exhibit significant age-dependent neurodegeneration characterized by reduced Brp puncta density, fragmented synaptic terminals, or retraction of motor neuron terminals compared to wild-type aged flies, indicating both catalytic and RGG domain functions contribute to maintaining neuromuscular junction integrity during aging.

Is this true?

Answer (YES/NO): NO